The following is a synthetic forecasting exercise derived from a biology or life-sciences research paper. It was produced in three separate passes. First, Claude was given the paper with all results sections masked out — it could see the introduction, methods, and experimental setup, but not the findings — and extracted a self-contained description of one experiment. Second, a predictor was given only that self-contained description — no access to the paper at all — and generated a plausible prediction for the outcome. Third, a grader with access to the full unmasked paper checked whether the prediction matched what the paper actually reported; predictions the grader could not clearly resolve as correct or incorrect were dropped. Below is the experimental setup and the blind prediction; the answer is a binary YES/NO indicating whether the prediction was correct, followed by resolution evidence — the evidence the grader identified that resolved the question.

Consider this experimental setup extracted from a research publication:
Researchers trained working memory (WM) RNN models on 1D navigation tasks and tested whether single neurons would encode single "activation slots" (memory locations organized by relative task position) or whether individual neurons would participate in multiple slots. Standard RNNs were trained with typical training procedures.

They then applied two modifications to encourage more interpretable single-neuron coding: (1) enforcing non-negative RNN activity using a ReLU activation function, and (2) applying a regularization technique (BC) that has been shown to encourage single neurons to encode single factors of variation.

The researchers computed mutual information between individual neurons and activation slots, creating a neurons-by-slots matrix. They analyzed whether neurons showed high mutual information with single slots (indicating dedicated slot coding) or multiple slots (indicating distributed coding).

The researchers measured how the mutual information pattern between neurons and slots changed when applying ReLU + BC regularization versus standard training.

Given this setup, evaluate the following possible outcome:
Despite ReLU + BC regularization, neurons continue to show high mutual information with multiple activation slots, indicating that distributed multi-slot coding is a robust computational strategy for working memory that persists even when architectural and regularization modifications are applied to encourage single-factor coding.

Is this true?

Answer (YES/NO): NO